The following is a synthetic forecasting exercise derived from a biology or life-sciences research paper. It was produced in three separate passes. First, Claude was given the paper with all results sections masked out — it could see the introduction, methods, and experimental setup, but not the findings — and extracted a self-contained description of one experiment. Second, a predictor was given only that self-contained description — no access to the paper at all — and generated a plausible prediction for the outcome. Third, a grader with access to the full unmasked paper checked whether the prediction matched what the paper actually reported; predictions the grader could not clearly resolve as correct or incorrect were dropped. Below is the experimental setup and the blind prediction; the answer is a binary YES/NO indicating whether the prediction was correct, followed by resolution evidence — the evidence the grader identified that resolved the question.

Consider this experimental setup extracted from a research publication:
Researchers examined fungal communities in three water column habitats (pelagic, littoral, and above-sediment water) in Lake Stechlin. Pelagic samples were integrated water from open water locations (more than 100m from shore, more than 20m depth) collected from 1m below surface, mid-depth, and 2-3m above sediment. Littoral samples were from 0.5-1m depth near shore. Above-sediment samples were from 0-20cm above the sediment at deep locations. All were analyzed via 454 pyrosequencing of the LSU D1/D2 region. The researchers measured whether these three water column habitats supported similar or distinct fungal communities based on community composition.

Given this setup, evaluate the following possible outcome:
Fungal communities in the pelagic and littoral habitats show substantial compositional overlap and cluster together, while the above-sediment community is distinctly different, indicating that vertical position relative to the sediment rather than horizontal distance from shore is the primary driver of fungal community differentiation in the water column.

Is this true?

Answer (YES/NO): NO